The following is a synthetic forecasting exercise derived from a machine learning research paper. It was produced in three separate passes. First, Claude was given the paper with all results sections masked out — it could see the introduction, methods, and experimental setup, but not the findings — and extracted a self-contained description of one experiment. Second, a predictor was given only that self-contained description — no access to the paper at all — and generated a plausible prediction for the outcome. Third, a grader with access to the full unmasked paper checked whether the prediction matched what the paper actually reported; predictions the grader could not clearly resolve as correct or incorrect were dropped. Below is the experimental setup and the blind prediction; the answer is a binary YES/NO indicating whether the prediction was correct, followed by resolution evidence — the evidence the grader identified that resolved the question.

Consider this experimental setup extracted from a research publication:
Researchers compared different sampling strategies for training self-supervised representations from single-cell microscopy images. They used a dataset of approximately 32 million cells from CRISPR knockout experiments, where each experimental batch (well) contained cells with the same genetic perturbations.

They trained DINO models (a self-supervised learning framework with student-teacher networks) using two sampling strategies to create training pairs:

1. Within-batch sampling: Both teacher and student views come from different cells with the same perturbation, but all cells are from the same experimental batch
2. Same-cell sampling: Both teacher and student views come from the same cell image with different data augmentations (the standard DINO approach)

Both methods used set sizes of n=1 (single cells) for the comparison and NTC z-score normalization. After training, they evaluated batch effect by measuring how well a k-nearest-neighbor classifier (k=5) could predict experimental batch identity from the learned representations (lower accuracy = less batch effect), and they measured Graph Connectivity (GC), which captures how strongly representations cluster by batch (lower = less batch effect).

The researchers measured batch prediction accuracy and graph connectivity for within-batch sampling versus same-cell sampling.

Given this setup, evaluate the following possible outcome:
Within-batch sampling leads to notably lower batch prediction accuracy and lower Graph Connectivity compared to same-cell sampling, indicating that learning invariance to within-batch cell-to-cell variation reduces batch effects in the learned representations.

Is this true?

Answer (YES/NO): NO